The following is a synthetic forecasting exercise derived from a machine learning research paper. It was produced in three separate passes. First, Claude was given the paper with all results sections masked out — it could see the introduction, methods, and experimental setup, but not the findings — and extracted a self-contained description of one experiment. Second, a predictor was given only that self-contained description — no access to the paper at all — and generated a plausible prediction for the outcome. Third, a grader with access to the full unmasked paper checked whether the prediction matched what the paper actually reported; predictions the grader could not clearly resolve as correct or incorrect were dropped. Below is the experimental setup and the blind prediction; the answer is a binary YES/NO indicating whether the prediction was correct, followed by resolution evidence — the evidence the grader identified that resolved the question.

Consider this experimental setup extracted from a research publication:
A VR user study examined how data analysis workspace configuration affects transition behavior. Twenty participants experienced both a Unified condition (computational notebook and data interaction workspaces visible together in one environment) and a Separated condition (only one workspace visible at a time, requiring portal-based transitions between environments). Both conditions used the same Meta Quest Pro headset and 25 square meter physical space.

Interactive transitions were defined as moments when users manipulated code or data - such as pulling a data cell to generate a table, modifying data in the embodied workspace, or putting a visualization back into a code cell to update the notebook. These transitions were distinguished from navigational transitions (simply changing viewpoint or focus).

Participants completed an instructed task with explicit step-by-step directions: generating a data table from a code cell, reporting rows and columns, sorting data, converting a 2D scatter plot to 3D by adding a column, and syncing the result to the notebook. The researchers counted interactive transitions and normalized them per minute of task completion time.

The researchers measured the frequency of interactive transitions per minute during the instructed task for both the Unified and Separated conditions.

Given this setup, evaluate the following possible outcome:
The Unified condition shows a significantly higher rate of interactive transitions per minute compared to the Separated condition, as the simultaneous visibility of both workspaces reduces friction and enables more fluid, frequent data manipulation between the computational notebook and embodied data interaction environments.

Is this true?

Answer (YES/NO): YES